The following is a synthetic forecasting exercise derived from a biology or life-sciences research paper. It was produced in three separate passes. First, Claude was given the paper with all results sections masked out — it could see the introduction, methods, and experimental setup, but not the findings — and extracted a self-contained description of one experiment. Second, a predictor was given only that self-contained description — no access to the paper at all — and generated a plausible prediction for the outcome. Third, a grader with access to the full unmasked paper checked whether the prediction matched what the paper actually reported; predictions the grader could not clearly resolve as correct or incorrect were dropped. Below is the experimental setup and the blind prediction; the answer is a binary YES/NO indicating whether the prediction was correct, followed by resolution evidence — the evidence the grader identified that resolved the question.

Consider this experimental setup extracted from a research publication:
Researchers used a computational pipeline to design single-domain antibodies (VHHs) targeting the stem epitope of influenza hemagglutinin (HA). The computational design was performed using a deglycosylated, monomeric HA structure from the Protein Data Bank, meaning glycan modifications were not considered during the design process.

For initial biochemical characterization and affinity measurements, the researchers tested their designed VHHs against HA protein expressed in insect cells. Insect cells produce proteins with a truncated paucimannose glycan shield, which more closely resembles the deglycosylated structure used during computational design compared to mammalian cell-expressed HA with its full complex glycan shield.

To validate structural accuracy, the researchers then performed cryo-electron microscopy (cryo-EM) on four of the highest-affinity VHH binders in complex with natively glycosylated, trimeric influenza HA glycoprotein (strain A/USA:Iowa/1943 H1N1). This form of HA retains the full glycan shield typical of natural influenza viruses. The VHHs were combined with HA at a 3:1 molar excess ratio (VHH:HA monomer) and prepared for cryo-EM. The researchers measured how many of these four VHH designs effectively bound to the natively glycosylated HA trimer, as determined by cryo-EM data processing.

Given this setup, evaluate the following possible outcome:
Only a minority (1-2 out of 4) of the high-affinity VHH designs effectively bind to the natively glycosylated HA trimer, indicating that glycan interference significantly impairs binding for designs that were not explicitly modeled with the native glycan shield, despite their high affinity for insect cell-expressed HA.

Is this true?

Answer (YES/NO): YES